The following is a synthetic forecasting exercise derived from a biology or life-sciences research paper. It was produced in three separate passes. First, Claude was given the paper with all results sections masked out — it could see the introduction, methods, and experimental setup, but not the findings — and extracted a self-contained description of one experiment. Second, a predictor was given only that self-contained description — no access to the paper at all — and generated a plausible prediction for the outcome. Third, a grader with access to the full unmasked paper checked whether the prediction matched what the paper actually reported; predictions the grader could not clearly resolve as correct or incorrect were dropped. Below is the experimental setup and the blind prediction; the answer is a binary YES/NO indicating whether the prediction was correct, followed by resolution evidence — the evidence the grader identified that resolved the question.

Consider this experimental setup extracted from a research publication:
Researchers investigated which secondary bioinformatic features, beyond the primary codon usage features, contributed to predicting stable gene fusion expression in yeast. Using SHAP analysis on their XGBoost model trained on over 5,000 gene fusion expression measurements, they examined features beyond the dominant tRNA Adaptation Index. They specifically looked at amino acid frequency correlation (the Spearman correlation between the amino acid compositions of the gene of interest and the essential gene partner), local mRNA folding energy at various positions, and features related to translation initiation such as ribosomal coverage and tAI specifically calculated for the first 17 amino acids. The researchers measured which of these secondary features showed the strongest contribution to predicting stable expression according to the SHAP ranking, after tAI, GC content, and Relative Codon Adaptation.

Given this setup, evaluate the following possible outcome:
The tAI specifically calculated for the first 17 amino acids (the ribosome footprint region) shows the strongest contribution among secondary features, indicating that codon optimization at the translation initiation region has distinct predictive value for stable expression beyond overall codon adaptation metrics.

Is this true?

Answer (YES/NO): NO